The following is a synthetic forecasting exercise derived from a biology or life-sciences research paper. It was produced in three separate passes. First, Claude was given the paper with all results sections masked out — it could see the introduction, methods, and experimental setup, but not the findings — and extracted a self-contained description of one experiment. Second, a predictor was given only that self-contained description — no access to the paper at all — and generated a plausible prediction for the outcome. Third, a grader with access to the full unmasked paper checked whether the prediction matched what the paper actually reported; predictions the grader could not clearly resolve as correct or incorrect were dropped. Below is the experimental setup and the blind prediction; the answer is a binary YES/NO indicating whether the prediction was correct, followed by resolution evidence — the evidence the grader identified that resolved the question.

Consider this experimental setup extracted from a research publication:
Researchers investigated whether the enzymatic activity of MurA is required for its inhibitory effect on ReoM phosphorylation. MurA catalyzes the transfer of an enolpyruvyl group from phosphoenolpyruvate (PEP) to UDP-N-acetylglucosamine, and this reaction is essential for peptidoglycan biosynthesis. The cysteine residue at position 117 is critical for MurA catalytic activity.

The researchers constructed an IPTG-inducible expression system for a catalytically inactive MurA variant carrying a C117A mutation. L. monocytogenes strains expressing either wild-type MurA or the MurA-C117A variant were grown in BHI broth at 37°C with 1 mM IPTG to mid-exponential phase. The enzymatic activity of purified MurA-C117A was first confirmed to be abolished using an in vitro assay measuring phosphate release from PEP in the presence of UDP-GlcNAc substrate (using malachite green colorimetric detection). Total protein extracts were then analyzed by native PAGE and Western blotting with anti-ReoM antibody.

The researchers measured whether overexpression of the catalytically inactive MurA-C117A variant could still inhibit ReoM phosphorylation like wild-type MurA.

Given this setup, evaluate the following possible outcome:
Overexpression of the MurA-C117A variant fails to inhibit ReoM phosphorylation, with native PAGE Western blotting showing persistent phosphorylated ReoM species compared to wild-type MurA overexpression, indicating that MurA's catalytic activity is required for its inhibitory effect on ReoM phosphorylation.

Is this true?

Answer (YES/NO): YES